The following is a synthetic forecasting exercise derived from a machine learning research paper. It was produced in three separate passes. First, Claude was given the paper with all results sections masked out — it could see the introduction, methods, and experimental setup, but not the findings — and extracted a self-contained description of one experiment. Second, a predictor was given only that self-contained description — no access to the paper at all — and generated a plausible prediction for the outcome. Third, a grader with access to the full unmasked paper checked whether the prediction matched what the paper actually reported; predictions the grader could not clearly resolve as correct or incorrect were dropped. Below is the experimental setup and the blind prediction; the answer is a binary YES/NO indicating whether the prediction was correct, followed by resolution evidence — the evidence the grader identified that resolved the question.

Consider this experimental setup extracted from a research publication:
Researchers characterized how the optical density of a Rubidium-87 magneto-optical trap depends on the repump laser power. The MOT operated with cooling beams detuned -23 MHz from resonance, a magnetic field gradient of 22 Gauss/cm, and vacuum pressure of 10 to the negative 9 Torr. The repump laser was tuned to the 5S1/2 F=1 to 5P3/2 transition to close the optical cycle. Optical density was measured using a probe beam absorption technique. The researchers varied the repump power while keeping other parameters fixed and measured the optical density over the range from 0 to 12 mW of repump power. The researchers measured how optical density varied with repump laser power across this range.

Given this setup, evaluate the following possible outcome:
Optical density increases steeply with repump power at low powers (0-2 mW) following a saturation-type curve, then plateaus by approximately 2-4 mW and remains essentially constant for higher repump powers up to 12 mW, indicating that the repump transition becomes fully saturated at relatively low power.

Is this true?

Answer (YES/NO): NO